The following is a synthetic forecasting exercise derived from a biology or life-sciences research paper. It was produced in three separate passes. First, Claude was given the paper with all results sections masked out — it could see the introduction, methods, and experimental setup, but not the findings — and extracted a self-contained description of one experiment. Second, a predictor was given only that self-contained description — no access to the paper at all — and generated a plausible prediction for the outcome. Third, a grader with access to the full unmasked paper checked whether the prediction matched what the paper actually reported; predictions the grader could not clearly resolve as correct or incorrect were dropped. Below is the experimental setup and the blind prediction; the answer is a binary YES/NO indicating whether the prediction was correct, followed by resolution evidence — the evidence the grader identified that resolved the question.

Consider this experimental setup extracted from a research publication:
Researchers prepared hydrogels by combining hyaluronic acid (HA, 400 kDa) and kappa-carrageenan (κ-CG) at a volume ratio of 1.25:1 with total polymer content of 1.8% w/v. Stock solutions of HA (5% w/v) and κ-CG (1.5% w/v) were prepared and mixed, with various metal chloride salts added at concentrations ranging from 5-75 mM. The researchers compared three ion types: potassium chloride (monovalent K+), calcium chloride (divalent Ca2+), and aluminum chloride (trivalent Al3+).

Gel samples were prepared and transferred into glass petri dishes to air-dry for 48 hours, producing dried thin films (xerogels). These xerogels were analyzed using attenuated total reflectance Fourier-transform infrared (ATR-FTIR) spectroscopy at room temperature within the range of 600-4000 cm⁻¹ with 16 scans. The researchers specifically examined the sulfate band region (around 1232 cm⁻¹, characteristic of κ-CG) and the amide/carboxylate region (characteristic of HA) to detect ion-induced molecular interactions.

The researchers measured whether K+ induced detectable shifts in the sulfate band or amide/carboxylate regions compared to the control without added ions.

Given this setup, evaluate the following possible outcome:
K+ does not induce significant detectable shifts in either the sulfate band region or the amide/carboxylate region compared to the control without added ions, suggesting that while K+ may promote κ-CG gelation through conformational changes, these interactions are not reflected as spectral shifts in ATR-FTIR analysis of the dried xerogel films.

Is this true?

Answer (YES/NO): YES